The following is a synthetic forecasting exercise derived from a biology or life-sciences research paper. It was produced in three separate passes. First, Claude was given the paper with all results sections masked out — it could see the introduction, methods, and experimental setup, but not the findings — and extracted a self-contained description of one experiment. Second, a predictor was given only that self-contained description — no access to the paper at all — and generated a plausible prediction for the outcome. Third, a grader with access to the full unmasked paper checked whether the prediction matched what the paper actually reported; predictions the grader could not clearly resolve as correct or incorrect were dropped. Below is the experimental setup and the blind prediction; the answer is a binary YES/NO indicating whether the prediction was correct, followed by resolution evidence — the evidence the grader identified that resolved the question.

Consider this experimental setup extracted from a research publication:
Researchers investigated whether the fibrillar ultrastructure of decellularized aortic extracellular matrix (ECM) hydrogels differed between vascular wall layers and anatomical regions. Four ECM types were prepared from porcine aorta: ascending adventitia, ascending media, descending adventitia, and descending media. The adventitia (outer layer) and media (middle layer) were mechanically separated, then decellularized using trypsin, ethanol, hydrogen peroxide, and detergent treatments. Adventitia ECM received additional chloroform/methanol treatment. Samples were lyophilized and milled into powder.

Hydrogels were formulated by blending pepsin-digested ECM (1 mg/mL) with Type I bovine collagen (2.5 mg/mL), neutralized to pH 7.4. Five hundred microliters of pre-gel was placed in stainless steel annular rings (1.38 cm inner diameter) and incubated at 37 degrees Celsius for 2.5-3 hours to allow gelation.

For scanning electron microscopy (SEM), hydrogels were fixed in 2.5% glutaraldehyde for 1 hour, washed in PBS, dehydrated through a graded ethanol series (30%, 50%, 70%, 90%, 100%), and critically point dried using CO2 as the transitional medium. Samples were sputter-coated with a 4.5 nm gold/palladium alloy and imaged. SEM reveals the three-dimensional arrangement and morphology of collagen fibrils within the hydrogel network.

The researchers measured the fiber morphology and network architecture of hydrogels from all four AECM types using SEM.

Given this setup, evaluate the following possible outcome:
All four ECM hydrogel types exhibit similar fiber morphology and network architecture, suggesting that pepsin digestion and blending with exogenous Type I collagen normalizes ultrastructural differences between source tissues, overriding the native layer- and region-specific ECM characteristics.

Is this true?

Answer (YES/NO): NO